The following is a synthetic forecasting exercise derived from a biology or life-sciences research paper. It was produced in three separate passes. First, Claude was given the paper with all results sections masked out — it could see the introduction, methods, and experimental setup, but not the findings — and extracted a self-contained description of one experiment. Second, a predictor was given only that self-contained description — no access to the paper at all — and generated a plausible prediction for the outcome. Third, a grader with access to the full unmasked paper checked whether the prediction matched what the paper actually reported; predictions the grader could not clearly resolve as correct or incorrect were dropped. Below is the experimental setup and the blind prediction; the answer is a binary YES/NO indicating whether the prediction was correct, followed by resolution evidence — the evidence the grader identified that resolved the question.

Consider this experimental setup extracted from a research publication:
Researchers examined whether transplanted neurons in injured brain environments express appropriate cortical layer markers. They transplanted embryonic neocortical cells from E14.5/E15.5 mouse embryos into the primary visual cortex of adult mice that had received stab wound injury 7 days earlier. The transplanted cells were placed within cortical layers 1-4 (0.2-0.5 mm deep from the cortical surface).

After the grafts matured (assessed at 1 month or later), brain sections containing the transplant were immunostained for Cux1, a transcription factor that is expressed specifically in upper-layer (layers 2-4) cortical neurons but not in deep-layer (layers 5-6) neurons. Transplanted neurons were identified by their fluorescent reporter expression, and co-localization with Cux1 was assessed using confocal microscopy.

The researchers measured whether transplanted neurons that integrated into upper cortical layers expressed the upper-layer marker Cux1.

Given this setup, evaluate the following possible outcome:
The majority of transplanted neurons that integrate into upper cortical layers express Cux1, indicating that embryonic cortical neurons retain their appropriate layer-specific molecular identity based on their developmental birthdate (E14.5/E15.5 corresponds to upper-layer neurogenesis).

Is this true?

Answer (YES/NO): YES